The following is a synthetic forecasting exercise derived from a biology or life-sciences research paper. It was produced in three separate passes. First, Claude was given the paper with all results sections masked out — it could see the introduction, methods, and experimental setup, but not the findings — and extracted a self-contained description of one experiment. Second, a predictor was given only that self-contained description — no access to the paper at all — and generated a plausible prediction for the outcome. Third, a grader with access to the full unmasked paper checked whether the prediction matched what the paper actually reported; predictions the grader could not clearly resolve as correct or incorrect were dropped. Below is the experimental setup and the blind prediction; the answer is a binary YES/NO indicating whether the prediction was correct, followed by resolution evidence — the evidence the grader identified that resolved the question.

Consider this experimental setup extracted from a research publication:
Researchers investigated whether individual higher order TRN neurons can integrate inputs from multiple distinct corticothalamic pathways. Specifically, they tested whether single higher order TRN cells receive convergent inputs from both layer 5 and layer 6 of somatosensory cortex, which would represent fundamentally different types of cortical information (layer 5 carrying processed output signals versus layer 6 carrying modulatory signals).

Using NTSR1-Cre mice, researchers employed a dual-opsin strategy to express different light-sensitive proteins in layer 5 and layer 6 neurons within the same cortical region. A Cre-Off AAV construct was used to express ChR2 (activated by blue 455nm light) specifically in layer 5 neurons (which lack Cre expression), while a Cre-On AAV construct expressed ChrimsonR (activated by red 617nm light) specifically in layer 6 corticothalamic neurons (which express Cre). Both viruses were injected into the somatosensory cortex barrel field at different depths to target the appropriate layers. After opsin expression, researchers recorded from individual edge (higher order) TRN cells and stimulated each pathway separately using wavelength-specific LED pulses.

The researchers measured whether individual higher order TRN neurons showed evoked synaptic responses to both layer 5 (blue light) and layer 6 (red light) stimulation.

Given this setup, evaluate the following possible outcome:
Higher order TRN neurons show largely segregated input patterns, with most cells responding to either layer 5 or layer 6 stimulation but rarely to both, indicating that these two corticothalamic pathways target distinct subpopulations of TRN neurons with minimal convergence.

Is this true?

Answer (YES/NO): NO